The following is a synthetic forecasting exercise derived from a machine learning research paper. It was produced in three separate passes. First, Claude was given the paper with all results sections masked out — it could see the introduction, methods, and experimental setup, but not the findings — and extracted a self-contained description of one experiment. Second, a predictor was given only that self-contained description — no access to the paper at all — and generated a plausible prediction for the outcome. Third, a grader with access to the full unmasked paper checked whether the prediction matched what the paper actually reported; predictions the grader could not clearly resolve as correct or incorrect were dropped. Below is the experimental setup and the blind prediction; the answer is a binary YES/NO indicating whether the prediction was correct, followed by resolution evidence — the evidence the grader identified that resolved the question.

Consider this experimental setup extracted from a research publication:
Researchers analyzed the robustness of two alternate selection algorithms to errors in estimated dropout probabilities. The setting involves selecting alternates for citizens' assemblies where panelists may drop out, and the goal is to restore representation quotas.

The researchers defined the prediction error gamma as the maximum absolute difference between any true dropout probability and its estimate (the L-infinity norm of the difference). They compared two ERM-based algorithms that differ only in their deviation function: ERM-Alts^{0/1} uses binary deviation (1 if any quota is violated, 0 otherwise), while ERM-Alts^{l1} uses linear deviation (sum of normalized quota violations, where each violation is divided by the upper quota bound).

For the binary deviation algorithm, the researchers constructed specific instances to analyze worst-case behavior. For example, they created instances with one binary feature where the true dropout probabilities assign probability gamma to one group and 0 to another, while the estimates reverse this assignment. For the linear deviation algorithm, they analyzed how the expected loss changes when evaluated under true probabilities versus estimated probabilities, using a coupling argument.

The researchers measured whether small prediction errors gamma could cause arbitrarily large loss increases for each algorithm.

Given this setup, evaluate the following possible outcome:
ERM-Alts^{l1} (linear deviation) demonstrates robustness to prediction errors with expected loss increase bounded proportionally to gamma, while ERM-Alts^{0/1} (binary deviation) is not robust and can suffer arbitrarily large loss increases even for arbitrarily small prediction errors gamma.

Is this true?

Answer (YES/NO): YES